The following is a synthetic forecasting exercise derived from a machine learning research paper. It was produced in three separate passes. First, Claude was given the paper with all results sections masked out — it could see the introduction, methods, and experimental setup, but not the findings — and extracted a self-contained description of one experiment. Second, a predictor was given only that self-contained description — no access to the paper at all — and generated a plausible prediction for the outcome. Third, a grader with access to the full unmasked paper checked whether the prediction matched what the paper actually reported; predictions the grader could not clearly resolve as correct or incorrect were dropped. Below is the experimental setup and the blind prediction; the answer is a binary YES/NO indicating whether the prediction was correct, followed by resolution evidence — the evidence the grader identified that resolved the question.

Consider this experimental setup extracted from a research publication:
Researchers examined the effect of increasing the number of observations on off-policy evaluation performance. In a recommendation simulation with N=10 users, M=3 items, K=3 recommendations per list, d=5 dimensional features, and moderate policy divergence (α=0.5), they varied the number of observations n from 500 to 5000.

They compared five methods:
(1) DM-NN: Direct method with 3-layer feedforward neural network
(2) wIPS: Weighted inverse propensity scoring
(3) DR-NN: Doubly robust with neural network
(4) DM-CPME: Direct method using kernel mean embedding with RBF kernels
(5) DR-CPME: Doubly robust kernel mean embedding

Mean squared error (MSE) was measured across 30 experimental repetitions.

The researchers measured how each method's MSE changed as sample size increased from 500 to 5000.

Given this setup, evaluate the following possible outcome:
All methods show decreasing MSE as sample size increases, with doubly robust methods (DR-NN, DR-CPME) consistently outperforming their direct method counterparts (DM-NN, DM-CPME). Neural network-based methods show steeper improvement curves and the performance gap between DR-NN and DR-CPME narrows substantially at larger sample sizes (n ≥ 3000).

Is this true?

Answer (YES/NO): NO